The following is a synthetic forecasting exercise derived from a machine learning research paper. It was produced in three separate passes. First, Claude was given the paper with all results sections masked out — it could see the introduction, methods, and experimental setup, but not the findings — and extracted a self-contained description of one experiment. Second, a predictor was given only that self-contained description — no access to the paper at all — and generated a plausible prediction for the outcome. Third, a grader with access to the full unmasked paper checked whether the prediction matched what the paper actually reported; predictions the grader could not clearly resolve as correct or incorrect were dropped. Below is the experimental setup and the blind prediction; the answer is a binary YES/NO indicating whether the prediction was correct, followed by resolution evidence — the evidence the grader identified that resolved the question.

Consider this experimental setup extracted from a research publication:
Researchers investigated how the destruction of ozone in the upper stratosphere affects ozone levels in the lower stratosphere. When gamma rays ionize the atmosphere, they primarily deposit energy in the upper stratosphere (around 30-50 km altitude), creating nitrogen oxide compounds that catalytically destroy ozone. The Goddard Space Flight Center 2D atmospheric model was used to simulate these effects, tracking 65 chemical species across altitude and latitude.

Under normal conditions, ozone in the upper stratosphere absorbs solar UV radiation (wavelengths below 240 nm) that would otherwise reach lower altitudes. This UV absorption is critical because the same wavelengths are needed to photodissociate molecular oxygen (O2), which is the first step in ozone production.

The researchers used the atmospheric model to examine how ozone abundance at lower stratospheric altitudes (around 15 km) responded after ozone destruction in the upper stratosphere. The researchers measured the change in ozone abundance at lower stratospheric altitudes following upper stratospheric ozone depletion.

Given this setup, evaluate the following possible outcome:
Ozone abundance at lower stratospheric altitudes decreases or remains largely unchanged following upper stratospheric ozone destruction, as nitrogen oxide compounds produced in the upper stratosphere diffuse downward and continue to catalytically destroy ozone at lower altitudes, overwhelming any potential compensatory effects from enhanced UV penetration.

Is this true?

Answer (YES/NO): NO